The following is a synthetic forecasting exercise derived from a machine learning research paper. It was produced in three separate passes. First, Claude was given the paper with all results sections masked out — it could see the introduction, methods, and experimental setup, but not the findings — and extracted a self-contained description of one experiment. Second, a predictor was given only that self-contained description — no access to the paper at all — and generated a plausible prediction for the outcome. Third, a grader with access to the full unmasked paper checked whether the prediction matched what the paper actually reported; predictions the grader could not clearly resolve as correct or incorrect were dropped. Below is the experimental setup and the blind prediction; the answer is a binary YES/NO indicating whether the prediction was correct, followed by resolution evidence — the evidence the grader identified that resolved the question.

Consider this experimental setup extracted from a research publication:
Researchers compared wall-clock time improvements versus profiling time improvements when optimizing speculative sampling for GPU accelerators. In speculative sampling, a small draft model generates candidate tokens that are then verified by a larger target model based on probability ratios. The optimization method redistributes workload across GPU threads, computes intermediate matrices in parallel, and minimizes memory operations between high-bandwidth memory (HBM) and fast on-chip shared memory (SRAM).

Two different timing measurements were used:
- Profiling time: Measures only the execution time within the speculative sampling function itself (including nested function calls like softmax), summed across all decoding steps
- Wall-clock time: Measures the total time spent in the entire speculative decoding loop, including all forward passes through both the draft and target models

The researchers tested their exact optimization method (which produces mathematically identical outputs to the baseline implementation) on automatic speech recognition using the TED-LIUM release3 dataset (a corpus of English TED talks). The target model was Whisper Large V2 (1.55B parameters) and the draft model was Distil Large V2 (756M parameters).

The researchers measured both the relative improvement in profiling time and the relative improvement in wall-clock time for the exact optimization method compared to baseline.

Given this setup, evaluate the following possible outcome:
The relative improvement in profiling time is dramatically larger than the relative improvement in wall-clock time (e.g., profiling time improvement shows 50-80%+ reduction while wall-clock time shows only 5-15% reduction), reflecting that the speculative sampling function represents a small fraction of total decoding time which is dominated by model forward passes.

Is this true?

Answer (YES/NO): NO